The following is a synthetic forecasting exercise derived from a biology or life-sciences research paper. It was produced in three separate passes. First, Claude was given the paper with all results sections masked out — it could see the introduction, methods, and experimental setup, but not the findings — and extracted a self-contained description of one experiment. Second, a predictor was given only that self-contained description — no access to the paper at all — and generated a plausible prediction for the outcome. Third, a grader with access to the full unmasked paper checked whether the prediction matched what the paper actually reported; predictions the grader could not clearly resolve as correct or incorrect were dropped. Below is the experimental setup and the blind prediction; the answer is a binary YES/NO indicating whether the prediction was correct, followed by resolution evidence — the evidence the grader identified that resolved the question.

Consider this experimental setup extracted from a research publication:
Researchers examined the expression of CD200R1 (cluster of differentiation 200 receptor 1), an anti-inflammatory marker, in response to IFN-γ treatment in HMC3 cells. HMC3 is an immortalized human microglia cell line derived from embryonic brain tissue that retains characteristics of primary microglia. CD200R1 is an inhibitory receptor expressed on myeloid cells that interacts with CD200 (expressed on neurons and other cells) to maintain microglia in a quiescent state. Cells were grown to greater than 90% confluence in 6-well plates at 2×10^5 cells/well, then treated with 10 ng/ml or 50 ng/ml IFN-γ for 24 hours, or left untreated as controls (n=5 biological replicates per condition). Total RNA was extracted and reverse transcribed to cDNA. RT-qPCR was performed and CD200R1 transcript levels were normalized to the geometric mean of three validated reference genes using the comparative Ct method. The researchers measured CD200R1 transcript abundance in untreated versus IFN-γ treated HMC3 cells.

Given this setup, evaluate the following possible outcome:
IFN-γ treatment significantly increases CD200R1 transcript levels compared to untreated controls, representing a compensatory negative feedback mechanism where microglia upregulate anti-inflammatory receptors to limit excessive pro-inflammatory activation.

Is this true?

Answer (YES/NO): NO